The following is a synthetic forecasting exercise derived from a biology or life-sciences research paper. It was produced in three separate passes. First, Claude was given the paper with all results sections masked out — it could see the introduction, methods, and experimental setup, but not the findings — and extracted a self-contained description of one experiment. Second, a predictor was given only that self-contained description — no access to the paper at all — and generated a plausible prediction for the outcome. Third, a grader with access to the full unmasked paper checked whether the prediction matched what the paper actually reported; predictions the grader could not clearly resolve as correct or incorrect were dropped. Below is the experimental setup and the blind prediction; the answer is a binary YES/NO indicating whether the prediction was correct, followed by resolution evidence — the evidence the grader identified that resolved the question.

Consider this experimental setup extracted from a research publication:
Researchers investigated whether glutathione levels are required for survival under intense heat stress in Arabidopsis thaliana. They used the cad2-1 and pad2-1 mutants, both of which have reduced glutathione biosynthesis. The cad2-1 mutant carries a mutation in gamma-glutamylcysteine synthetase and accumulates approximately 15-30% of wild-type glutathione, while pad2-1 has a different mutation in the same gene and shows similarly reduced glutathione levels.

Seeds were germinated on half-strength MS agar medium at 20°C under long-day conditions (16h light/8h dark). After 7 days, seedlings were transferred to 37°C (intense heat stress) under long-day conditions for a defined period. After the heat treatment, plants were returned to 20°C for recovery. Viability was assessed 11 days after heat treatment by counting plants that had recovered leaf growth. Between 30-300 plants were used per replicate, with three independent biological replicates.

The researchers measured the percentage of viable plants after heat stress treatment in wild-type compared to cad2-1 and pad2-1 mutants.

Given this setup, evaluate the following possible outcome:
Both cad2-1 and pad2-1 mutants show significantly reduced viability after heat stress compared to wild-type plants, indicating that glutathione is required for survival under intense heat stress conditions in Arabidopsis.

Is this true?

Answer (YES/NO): YES